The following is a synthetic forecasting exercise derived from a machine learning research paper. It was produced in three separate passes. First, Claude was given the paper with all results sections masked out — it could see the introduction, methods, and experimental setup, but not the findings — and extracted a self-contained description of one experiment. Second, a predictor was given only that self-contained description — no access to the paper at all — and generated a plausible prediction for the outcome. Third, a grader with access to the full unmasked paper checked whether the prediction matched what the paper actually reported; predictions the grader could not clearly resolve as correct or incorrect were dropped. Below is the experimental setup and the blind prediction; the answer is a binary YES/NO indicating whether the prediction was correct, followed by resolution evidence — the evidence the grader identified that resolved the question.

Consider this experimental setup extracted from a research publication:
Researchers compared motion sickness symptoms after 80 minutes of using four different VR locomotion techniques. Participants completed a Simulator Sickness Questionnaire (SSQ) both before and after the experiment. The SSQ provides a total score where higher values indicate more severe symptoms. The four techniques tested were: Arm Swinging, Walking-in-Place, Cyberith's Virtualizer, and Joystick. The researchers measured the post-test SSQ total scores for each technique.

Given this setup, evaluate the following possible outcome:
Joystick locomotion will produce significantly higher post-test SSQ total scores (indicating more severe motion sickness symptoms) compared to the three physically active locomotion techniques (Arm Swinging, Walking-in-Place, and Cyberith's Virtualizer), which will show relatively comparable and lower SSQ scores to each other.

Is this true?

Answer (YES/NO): NO